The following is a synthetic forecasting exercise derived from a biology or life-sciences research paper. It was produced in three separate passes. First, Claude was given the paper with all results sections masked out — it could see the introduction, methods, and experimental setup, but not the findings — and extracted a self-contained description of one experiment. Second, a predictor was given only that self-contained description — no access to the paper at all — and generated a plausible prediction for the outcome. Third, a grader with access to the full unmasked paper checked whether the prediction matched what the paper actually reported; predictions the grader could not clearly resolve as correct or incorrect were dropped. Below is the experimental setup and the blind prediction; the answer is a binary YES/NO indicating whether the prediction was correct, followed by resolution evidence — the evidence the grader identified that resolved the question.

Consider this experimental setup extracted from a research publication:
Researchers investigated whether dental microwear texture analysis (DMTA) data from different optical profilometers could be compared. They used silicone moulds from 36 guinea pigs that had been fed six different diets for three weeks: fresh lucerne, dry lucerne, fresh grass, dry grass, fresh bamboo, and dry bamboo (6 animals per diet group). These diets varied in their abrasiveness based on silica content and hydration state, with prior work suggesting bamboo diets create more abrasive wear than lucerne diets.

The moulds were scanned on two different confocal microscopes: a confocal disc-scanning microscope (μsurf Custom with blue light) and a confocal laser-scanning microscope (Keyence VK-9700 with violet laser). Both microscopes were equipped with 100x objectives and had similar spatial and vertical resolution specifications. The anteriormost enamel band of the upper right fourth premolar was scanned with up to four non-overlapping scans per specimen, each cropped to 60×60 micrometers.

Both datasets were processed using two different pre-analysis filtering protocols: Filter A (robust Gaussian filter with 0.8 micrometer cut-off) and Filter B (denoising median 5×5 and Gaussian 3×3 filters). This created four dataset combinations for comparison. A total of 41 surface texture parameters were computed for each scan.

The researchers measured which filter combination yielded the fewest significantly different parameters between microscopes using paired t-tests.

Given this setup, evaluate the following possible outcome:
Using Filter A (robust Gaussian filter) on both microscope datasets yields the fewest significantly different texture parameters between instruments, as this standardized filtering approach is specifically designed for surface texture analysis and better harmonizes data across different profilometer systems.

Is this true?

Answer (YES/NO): NO